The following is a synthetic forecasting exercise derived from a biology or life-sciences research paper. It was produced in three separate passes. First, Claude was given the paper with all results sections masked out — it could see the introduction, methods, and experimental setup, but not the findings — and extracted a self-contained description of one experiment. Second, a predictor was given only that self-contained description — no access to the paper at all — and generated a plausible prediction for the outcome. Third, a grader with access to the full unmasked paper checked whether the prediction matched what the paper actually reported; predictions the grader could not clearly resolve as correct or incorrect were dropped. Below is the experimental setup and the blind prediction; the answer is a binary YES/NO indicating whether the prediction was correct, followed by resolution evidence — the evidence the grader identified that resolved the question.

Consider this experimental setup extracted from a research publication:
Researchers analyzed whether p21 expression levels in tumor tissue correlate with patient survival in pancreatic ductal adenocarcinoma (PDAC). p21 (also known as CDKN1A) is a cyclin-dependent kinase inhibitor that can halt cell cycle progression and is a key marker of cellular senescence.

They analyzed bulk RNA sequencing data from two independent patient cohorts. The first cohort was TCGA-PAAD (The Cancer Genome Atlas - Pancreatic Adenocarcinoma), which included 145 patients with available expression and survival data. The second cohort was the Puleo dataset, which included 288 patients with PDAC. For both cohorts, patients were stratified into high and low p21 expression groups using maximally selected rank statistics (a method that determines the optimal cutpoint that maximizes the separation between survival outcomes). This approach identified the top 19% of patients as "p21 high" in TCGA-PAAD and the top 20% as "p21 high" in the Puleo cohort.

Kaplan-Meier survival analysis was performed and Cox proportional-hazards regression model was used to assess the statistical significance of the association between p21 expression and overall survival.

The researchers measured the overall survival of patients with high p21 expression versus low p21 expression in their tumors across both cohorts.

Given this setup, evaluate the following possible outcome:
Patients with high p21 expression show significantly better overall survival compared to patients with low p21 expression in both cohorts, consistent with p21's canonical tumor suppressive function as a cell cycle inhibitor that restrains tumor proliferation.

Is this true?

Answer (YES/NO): NO